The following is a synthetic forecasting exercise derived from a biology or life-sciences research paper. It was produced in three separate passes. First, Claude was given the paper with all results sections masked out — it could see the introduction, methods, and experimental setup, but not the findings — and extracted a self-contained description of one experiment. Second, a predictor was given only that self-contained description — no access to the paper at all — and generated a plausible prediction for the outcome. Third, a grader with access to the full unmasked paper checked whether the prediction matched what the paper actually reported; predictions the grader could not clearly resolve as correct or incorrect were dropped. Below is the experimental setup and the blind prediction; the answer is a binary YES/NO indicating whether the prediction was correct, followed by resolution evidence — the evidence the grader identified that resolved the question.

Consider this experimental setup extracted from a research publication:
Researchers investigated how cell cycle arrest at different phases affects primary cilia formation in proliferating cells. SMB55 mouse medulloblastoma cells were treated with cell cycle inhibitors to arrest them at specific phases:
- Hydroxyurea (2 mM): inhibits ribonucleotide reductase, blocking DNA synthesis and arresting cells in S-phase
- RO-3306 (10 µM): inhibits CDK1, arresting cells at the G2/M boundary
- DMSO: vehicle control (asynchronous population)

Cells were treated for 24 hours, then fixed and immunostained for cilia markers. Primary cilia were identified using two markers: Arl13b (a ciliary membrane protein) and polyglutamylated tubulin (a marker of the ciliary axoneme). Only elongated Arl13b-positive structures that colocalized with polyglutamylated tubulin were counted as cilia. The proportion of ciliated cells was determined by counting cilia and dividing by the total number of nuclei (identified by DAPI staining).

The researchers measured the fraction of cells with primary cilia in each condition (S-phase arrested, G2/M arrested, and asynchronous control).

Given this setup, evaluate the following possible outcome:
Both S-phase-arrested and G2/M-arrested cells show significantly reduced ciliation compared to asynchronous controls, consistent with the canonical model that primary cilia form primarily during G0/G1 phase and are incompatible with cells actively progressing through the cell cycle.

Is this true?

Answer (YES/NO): NO